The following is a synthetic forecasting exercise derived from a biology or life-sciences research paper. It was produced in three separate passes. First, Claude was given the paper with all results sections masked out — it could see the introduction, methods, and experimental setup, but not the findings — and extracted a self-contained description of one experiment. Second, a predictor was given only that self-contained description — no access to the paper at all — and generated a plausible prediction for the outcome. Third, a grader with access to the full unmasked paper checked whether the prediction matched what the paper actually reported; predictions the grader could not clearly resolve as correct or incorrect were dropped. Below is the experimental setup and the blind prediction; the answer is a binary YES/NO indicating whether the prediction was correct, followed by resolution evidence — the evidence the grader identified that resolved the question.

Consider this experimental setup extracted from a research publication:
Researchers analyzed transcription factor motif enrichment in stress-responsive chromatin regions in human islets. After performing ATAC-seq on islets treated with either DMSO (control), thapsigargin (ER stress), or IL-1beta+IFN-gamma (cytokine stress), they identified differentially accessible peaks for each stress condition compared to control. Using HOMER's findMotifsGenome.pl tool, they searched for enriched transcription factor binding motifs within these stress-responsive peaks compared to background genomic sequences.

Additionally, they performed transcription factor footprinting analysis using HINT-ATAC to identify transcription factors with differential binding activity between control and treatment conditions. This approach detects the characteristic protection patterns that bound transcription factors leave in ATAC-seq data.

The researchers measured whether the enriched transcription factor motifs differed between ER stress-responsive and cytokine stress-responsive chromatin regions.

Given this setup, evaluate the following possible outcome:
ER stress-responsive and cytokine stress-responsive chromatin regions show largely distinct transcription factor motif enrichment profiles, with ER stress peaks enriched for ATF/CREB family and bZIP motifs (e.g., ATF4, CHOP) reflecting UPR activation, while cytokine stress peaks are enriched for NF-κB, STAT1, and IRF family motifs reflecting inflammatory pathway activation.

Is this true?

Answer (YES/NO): NO